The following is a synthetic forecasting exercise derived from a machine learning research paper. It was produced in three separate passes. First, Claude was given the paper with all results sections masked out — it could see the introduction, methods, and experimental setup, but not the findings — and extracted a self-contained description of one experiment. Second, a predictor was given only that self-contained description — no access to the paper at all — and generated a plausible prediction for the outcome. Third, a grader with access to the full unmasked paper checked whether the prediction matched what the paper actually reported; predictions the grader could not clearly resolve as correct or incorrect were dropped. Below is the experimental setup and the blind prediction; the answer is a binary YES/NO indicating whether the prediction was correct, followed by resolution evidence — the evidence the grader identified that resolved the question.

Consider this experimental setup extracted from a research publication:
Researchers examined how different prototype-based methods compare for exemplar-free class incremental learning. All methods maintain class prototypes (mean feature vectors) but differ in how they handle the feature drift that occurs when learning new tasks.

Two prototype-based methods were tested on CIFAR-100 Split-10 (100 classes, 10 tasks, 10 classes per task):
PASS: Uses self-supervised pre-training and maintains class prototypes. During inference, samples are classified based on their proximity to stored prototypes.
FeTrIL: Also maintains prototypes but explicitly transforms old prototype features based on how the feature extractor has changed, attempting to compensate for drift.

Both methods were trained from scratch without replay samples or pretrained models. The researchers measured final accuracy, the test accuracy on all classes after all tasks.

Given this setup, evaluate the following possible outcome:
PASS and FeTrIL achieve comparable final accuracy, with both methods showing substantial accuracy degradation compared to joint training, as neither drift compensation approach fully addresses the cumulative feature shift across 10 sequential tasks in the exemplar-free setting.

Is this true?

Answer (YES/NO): NO